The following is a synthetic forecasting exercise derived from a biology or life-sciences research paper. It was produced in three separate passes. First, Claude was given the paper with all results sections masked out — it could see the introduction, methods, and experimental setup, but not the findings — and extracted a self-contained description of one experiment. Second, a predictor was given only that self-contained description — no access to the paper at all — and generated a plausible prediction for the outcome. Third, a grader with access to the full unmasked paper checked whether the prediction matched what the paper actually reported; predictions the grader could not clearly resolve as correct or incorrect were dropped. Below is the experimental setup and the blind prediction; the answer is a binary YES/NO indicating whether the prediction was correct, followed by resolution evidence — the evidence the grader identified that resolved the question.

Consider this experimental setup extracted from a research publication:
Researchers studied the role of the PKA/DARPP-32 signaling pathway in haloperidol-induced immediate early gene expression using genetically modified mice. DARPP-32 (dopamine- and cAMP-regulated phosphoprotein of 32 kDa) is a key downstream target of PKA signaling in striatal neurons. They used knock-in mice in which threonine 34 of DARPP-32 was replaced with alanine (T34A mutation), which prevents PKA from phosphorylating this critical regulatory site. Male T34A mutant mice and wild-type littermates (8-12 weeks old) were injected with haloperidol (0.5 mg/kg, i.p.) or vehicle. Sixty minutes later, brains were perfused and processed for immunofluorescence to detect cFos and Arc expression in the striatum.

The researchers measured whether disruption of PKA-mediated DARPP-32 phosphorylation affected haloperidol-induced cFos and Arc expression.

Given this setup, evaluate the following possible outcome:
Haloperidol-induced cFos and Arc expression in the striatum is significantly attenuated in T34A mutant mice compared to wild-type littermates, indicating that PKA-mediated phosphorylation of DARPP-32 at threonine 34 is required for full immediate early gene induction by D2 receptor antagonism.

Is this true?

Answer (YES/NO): YES